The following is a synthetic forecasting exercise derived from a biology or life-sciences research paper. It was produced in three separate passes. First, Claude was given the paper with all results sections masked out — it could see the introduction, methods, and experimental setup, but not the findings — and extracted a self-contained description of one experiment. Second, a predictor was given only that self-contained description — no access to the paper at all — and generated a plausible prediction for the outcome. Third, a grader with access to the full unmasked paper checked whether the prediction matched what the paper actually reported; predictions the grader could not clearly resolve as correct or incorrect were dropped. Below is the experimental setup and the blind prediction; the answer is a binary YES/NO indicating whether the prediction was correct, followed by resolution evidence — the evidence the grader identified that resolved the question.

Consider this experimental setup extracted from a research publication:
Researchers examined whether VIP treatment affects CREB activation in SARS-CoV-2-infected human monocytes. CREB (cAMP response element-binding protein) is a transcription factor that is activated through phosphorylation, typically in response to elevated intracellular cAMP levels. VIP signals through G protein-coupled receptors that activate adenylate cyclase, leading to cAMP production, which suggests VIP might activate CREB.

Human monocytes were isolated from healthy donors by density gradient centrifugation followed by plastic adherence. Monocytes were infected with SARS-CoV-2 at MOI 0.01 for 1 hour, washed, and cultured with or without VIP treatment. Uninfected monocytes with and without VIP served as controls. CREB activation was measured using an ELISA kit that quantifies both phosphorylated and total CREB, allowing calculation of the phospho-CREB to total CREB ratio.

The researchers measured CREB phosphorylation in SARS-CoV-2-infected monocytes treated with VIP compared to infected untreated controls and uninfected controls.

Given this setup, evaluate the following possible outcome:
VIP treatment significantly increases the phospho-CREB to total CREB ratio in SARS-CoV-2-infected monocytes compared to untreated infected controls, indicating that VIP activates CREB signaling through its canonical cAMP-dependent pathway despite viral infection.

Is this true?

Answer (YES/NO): YES